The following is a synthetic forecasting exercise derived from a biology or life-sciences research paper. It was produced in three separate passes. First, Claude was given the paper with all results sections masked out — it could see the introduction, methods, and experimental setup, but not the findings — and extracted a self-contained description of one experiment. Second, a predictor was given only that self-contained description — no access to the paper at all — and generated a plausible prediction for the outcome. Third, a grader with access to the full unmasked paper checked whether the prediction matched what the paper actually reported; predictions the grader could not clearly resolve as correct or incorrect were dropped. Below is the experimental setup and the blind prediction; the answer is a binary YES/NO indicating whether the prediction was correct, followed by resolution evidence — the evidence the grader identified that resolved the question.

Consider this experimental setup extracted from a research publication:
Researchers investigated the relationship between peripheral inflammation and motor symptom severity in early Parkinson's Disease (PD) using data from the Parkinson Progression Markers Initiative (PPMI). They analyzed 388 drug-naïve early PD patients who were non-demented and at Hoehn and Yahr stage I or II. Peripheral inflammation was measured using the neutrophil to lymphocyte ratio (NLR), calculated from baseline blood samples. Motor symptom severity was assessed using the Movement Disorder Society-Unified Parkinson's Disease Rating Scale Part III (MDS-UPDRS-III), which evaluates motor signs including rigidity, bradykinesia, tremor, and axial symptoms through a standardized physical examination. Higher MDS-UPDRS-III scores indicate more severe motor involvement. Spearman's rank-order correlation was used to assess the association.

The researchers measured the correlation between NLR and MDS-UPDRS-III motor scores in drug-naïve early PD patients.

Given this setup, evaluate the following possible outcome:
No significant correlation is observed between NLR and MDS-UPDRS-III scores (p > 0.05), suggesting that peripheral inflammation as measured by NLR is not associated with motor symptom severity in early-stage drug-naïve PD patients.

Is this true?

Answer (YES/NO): NO